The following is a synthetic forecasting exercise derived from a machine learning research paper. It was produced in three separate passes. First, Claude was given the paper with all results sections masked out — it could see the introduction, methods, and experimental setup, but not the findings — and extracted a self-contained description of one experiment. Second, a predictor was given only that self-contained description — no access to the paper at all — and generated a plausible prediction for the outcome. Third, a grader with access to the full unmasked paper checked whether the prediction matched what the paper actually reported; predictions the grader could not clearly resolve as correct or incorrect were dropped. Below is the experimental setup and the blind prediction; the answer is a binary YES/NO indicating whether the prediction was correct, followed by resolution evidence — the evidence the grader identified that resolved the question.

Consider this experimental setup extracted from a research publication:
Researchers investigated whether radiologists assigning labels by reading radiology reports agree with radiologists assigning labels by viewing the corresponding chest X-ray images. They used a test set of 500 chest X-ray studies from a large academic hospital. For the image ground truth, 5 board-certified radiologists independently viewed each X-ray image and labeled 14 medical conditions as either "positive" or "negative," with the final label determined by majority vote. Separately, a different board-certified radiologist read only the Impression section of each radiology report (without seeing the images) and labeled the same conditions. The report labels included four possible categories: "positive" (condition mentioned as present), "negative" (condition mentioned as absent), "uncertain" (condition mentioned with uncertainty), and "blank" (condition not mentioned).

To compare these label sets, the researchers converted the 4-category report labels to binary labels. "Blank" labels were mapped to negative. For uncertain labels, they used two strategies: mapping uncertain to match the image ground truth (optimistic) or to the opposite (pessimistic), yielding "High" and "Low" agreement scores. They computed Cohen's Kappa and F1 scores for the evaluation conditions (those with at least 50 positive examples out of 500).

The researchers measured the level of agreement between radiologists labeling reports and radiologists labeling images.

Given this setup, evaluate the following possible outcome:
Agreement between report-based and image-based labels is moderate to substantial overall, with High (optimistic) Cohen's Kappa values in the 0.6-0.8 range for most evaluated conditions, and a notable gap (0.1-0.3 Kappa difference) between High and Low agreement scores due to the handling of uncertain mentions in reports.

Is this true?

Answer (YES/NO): NO